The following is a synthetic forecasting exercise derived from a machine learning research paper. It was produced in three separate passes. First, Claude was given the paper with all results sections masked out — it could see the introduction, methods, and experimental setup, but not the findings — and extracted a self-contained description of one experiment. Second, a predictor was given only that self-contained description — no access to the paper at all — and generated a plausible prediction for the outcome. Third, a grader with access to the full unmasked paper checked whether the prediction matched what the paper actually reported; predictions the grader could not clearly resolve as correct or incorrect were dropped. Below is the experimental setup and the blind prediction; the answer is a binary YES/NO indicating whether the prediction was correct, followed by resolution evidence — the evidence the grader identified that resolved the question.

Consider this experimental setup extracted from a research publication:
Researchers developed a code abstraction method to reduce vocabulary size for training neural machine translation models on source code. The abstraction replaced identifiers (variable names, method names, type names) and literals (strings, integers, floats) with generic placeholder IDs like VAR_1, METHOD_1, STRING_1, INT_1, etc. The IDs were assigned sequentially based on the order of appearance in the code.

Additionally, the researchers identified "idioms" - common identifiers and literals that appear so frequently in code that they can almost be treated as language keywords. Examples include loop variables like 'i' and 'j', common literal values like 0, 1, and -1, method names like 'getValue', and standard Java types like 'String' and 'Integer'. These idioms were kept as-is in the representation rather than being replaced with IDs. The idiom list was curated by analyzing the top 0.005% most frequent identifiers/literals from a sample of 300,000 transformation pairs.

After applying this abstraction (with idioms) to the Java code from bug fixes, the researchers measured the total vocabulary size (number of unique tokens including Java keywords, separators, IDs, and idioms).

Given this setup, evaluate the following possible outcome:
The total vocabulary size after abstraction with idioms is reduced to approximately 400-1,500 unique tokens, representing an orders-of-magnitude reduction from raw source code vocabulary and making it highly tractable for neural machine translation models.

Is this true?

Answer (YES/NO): YES